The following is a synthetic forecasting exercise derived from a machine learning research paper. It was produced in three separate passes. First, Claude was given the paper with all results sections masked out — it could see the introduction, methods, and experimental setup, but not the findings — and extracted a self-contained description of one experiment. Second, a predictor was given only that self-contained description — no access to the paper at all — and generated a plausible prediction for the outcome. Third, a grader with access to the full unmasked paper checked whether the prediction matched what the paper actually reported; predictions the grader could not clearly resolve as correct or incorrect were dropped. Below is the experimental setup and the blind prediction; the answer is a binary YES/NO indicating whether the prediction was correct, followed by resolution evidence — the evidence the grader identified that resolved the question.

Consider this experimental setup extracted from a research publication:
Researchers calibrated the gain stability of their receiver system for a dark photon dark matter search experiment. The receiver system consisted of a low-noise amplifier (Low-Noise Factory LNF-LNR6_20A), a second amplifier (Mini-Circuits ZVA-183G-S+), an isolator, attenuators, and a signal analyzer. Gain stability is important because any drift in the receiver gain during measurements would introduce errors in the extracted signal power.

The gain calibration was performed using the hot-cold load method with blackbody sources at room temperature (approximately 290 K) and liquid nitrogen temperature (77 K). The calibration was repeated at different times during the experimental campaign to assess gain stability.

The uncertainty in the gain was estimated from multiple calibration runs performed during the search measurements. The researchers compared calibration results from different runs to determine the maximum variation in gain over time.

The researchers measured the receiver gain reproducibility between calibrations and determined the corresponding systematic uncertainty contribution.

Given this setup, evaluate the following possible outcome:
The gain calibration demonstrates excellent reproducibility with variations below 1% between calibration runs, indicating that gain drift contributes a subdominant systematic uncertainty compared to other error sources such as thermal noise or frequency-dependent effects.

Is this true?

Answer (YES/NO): NO